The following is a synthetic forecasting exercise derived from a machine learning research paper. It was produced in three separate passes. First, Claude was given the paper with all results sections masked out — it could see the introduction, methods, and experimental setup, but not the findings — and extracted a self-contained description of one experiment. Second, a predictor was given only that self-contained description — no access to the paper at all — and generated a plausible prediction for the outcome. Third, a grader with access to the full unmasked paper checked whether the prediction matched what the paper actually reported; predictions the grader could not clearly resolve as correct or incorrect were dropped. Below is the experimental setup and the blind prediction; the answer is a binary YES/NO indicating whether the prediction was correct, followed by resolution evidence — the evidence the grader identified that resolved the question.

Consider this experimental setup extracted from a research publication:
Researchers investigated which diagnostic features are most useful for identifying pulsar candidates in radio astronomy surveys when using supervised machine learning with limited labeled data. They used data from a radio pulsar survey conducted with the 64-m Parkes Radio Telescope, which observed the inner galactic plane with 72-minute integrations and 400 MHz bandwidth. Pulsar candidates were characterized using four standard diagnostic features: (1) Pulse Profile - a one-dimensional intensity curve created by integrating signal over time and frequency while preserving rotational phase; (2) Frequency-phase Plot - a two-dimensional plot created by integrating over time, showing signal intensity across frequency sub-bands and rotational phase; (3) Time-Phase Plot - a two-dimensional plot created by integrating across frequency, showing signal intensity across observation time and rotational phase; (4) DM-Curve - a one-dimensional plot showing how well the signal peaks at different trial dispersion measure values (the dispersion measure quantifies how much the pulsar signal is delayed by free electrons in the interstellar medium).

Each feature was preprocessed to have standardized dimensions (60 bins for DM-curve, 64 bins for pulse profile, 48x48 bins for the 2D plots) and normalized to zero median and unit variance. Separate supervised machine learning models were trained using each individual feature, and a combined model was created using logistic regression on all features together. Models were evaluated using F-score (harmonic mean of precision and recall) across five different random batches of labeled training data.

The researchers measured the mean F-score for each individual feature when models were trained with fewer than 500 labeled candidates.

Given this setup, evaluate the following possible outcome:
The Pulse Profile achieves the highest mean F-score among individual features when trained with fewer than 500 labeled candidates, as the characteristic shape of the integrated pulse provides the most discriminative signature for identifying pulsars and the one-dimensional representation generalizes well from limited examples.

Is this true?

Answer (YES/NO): NO